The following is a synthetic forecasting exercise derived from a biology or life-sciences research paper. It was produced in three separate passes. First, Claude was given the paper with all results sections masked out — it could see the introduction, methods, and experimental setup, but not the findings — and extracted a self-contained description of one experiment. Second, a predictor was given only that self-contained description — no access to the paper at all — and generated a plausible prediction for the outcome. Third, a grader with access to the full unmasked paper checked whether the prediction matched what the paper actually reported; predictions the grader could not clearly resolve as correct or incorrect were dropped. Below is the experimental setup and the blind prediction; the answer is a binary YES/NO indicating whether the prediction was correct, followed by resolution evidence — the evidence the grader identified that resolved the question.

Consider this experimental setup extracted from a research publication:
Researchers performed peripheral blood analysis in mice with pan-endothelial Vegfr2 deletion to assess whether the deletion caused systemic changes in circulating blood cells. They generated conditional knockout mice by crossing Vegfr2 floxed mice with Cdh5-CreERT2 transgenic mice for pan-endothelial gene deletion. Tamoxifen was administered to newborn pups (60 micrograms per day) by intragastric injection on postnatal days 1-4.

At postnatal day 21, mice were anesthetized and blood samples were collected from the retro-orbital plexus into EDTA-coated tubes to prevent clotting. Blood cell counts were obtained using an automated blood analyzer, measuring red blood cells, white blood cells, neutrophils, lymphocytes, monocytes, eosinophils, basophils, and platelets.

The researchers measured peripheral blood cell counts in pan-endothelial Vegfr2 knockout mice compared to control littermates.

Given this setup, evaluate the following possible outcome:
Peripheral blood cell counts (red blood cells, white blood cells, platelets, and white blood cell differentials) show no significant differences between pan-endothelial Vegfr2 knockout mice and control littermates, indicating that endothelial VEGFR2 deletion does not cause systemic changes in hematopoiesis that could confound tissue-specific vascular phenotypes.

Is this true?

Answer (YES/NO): YES